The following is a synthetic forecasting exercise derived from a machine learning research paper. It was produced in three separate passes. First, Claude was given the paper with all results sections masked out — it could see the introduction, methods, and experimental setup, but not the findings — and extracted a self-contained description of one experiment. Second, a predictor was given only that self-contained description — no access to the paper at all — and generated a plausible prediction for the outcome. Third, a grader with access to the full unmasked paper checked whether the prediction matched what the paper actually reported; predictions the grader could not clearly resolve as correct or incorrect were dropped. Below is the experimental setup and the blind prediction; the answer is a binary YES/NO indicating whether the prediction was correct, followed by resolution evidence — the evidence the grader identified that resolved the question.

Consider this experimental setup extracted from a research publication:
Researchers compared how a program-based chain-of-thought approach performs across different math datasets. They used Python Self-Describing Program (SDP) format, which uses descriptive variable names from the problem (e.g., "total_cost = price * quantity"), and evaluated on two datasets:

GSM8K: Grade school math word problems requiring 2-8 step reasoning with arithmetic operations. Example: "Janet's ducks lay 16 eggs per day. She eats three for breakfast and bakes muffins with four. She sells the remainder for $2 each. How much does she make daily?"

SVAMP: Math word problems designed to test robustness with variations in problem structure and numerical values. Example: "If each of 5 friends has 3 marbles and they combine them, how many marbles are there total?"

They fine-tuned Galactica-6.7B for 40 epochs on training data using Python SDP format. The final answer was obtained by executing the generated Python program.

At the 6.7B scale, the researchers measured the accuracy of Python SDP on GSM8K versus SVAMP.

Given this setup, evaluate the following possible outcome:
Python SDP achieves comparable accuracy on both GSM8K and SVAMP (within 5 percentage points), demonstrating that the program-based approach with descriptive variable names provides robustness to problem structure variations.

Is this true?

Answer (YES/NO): NO